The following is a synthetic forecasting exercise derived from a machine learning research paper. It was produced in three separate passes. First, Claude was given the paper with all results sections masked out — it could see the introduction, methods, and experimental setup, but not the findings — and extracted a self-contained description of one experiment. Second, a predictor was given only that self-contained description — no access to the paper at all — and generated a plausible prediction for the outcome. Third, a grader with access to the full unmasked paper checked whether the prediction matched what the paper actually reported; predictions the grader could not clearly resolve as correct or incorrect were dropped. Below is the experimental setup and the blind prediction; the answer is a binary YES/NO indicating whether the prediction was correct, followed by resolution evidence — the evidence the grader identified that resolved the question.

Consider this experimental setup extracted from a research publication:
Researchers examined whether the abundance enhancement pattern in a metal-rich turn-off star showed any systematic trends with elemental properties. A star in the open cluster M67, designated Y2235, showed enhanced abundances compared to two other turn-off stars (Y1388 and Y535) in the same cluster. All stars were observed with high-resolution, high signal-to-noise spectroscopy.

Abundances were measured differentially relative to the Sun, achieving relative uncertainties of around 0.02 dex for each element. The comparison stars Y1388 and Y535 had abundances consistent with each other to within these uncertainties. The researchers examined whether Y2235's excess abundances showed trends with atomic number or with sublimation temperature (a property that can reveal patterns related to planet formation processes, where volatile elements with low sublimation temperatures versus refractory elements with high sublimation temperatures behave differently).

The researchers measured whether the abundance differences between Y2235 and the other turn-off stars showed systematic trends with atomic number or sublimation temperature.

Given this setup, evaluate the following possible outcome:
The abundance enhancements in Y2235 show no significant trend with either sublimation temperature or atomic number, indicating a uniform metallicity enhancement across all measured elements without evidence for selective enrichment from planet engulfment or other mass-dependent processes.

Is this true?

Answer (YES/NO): YES